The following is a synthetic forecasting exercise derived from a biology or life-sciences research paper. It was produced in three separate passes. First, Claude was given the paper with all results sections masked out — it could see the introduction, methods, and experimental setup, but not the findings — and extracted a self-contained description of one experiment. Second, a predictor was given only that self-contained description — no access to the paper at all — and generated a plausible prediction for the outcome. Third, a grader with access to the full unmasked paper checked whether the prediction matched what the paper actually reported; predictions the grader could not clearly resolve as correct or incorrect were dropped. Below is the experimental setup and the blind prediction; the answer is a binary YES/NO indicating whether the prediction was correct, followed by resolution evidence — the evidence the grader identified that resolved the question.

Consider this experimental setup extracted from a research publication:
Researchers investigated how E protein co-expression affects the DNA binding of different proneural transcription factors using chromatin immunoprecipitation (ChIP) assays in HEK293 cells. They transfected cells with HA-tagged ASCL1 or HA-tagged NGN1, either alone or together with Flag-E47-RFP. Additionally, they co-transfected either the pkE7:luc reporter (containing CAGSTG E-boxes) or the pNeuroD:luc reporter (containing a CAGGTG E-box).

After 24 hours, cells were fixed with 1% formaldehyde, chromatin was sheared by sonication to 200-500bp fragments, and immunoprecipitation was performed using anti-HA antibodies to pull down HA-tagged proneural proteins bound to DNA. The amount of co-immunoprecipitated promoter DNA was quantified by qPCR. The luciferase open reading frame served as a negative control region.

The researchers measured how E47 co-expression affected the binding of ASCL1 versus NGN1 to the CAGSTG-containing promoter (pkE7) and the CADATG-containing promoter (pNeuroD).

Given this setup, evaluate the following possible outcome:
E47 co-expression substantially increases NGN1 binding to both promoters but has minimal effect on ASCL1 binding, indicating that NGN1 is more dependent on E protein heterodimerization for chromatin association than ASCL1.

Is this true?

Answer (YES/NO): NO